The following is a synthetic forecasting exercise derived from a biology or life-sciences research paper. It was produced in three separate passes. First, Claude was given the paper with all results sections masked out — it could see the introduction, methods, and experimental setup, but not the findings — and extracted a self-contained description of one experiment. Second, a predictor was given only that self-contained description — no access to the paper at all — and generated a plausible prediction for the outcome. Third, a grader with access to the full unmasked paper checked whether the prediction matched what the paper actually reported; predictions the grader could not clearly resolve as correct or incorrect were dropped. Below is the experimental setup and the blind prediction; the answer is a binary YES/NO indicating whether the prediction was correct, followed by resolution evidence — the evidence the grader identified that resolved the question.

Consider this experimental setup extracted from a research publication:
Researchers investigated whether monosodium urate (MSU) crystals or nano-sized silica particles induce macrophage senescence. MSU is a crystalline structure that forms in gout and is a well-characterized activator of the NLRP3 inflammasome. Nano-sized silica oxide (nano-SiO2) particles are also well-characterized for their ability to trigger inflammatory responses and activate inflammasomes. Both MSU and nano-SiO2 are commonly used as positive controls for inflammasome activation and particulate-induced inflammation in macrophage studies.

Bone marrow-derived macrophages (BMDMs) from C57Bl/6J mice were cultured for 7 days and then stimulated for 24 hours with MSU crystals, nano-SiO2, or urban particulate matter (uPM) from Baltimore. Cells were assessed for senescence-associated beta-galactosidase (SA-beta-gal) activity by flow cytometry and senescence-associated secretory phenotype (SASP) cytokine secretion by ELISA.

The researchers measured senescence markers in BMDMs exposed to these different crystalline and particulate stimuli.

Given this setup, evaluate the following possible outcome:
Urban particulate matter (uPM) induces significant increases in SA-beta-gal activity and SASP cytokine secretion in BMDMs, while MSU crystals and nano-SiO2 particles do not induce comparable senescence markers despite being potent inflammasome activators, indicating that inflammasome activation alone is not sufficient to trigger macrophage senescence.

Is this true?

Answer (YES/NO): NO